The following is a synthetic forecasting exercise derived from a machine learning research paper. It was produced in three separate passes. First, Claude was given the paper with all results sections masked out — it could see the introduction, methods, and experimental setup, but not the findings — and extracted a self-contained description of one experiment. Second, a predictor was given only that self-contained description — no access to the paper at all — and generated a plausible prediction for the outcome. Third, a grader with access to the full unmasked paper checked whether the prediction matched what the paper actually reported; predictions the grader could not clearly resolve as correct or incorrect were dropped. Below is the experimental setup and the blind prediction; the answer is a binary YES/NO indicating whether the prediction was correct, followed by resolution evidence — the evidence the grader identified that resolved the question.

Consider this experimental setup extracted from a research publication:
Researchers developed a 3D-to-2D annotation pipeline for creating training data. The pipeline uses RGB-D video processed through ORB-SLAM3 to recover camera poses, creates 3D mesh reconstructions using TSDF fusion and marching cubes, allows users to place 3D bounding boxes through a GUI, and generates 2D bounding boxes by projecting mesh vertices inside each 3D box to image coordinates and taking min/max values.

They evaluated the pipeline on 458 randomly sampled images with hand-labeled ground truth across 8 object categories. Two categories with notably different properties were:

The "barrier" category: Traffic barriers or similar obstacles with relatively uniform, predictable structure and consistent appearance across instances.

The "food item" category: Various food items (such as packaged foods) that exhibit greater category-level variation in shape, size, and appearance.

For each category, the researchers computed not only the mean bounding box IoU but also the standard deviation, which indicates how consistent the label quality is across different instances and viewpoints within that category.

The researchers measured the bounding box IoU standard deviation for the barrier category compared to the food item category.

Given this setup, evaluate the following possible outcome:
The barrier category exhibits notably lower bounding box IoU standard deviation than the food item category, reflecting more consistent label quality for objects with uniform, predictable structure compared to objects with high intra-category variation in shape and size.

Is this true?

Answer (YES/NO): YES